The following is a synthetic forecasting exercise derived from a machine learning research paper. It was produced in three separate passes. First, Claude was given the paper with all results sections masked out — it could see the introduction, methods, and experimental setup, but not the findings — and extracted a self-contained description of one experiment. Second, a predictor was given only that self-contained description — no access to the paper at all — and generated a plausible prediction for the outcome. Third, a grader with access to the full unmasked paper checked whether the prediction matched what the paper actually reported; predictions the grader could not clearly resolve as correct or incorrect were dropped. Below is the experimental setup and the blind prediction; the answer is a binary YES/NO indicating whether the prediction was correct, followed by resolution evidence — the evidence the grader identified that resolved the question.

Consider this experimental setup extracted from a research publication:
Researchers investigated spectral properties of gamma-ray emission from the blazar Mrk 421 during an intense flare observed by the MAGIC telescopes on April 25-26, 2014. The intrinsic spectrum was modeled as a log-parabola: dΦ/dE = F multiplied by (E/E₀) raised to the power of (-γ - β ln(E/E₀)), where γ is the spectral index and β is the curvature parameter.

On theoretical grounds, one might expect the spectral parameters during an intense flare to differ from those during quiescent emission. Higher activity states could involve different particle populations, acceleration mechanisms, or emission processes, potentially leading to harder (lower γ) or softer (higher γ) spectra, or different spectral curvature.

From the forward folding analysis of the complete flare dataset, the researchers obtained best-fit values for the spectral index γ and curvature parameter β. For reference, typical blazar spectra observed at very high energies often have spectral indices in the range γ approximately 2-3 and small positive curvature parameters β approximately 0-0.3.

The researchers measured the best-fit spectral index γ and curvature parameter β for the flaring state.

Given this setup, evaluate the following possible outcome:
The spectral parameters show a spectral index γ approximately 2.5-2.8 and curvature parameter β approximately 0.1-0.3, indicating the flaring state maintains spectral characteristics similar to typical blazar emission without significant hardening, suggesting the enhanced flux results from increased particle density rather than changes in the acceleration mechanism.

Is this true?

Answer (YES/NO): NO